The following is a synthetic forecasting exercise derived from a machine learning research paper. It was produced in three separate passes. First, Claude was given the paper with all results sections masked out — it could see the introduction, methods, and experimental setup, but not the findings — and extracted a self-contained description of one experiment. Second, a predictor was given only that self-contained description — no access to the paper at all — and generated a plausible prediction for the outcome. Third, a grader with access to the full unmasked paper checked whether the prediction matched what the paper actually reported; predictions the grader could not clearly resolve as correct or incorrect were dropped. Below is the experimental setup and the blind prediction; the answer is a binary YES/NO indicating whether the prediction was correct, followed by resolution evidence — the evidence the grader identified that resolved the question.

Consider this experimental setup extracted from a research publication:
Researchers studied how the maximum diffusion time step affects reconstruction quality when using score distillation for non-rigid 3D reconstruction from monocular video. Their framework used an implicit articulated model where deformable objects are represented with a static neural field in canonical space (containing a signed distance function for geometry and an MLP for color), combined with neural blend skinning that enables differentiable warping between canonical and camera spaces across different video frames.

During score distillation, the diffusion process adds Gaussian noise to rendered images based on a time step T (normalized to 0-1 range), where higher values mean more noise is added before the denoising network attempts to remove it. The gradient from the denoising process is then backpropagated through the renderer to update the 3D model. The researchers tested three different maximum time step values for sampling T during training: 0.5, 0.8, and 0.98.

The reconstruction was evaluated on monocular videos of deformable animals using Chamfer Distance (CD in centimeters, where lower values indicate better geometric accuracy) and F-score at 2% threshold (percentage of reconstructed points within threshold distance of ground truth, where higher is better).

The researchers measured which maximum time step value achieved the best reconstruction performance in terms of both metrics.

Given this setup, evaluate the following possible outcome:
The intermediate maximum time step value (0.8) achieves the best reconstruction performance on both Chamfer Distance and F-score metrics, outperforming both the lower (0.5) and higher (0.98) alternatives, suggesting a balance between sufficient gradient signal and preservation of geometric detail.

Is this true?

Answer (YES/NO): NO